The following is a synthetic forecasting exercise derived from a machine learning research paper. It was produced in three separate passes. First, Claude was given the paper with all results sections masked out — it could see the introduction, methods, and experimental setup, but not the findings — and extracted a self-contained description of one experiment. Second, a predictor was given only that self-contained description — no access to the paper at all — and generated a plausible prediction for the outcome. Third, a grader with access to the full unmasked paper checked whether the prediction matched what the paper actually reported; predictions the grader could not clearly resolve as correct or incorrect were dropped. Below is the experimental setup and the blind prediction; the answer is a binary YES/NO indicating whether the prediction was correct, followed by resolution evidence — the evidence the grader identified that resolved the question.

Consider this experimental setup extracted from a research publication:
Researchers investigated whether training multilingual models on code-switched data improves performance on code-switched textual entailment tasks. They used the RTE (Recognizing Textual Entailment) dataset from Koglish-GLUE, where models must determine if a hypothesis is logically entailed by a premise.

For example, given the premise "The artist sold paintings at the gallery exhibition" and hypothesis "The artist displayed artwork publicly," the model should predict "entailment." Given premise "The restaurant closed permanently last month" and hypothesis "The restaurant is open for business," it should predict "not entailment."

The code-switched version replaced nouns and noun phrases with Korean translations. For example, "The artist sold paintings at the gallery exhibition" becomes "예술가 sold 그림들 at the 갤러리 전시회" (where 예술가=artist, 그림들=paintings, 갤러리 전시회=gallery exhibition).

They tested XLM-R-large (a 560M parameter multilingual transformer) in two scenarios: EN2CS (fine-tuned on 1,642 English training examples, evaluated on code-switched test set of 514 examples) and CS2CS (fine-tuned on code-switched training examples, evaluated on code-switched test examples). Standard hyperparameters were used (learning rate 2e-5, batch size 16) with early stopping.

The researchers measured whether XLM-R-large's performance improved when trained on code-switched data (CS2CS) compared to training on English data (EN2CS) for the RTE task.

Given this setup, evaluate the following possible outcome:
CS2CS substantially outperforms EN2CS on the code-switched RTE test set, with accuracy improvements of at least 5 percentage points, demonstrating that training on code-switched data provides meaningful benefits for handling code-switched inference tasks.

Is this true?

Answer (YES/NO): NO